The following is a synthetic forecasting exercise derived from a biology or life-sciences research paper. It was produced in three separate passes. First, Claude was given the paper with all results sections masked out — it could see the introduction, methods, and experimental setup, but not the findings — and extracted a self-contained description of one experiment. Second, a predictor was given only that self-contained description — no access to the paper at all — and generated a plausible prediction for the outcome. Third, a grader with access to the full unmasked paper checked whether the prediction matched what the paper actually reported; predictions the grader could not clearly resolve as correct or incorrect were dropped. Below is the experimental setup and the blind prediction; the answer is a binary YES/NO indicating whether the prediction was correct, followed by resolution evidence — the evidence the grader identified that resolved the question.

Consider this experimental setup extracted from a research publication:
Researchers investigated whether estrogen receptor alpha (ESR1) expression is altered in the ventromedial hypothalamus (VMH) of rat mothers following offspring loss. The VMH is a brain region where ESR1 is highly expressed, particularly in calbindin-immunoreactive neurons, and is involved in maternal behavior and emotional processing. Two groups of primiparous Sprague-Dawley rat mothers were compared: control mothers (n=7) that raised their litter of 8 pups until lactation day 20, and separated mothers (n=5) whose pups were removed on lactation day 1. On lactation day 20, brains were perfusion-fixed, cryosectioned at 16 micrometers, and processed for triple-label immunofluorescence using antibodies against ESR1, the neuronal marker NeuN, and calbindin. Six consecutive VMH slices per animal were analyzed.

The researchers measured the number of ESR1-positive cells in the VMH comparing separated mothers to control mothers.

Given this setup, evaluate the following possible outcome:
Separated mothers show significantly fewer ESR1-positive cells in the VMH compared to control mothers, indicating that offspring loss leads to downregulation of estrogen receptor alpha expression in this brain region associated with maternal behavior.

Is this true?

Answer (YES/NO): NO